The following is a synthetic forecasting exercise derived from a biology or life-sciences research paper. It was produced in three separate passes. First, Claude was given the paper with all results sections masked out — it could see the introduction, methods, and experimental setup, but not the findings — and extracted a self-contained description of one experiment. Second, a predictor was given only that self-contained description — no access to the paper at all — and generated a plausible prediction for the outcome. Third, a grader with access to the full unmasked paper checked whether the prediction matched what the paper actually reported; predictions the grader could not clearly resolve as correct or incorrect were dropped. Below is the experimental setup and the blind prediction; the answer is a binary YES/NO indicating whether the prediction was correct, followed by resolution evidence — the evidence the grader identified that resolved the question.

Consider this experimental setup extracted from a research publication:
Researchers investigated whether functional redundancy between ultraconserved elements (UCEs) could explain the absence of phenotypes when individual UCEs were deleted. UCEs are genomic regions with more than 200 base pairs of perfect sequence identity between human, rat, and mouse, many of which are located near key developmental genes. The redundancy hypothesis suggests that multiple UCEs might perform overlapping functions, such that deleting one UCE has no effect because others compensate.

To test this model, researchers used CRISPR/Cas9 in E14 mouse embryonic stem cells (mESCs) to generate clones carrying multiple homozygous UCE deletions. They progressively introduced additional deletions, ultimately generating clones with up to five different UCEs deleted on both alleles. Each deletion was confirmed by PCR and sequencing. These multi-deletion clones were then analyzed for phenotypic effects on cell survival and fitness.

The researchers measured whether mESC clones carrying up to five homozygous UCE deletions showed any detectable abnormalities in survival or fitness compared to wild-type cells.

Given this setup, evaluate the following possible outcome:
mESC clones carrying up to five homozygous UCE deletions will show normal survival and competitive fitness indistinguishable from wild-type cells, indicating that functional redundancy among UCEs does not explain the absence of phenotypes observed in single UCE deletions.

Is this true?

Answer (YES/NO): YES